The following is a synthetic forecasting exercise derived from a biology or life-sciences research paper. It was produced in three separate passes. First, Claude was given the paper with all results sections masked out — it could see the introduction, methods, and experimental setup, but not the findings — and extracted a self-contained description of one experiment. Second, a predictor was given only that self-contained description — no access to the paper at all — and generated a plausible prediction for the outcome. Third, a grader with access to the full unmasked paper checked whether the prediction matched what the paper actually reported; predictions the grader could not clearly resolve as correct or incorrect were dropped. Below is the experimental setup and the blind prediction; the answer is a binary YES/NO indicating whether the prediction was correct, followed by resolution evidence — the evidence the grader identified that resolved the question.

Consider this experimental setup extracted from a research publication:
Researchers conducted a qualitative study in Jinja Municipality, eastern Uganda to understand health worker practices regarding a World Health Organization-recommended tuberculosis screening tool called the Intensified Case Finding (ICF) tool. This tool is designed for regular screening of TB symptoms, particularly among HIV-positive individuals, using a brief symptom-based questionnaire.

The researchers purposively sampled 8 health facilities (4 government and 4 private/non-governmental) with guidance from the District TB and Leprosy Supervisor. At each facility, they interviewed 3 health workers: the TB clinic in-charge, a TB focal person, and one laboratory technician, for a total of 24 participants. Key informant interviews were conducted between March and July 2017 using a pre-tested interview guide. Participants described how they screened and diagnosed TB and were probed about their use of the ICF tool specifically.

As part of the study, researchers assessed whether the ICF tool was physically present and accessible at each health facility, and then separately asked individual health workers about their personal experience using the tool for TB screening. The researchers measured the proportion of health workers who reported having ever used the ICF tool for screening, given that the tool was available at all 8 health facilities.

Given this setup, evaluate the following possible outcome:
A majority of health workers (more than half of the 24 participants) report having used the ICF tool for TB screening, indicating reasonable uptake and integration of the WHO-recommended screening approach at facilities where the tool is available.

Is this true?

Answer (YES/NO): NO